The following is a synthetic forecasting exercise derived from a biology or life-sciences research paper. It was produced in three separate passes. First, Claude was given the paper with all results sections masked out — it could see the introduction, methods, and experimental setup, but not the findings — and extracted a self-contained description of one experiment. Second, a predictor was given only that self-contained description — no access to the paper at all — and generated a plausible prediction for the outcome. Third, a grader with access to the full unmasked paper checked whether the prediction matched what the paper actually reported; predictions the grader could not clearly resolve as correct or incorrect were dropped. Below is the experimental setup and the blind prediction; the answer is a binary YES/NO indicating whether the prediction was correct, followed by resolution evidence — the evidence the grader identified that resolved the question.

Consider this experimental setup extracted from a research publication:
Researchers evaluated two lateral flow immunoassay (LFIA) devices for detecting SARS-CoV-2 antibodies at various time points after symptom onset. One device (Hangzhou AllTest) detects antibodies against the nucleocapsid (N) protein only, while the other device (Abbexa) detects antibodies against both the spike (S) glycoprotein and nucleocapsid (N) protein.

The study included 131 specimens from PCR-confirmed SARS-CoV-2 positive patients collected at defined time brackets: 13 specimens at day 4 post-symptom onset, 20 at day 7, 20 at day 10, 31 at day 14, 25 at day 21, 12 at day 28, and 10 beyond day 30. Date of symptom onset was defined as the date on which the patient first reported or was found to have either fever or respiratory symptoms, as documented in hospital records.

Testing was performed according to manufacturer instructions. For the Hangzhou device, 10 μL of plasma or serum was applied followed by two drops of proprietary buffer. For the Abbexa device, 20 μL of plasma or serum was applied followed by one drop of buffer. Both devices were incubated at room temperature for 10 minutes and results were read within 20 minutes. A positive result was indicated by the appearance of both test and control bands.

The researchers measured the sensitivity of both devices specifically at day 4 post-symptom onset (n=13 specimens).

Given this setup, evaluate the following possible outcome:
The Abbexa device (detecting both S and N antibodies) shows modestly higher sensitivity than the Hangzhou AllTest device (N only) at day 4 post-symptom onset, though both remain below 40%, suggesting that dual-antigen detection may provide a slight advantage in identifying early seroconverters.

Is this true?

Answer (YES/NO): NO